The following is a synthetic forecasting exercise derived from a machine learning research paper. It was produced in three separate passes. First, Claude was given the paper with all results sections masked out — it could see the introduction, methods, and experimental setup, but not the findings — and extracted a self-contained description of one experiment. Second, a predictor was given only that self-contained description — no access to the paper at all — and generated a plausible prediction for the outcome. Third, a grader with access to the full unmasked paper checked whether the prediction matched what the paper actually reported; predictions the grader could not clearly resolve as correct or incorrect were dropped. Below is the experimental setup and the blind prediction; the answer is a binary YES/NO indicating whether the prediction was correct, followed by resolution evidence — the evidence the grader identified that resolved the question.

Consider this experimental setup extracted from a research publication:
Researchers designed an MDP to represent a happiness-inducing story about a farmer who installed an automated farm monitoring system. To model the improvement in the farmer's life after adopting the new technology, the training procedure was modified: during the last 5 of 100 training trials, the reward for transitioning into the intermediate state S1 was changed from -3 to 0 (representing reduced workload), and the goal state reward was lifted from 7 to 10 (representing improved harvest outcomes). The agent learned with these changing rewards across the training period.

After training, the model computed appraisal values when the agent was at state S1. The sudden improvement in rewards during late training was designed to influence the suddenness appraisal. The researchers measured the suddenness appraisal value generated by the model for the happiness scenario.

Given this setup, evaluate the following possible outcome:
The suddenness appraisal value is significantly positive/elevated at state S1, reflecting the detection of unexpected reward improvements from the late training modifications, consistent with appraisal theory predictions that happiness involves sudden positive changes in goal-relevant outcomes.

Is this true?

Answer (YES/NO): NO